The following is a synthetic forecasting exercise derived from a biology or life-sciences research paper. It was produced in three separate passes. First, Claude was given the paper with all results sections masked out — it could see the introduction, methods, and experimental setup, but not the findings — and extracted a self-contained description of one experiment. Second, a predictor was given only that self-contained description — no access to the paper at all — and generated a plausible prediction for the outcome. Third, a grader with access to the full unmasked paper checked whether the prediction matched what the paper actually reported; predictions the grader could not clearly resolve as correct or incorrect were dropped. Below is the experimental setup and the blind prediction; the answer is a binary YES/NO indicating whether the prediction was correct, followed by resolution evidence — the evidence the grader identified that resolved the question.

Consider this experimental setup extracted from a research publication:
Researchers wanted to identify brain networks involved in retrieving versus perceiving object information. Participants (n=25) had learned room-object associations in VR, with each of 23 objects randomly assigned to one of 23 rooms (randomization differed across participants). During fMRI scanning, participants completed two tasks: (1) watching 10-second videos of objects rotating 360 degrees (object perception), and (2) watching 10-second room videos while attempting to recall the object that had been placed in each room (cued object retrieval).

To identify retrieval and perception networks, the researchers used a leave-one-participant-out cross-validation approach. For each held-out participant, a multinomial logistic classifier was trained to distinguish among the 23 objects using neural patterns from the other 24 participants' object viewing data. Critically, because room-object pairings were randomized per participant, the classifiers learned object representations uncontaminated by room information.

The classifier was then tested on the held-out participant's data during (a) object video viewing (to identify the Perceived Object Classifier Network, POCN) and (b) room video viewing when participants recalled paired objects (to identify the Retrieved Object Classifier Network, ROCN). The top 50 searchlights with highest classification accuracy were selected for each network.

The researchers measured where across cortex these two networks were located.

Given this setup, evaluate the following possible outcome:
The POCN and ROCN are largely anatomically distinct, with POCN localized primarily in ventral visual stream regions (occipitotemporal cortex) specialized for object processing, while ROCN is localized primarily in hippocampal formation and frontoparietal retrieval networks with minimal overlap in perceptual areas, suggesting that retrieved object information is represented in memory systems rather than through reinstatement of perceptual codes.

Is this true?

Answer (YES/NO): NO